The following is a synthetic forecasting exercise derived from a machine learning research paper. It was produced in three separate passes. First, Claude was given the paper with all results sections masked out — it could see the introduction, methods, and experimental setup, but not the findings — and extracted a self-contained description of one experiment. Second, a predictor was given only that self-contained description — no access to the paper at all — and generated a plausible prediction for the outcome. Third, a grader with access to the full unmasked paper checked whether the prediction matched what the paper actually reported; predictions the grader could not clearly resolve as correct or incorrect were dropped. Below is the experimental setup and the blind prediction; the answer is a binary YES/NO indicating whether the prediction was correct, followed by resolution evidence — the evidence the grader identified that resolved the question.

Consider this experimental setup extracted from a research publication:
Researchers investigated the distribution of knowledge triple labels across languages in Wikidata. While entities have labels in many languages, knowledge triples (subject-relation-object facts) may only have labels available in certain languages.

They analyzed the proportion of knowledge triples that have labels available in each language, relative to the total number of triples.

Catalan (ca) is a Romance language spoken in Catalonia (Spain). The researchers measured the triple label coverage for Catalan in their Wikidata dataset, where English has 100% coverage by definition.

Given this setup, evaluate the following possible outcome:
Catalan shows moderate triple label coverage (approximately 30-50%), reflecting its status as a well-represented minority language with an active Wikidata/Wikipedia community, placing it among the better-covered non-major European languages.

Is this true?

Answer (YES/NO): NO